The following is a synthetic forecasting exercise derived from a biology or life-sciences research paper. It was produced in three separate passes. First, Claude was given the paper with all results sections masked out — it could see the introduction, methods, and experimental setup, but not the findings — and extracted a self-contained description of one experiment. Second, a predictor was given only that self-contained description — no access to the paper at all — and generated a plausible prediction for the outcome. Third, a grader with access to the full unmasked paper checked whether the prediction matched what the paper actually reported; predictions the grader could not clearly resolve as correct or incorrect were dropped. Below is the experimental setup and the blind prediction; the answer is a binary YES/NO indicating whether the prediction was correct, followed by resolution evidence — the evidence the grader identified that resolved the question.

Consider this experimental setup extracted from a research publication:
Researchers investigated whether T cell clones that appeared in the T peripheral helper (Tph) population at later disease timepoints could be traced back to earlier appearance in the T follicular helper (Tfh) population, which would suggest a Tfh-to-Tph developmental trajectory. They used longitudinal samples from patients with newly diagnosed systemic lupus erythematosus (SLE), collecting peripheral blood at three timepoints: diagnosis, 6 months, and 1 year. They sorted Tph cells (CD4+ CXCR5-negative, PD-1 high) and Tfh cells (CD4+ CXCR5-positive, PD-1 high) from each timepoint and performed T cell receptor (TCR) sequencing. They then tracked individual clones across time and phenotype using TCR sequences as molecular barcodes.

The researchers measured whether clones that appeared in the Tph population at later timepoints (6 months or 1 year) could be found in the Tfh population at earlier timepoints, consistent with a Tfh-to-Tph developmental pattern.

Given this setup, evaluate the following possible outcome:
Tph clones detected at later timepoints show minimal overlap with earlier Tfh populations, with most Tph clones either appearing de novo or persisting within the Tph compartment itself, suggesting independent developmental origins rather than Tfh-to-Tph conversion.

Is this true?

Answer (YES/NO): NO